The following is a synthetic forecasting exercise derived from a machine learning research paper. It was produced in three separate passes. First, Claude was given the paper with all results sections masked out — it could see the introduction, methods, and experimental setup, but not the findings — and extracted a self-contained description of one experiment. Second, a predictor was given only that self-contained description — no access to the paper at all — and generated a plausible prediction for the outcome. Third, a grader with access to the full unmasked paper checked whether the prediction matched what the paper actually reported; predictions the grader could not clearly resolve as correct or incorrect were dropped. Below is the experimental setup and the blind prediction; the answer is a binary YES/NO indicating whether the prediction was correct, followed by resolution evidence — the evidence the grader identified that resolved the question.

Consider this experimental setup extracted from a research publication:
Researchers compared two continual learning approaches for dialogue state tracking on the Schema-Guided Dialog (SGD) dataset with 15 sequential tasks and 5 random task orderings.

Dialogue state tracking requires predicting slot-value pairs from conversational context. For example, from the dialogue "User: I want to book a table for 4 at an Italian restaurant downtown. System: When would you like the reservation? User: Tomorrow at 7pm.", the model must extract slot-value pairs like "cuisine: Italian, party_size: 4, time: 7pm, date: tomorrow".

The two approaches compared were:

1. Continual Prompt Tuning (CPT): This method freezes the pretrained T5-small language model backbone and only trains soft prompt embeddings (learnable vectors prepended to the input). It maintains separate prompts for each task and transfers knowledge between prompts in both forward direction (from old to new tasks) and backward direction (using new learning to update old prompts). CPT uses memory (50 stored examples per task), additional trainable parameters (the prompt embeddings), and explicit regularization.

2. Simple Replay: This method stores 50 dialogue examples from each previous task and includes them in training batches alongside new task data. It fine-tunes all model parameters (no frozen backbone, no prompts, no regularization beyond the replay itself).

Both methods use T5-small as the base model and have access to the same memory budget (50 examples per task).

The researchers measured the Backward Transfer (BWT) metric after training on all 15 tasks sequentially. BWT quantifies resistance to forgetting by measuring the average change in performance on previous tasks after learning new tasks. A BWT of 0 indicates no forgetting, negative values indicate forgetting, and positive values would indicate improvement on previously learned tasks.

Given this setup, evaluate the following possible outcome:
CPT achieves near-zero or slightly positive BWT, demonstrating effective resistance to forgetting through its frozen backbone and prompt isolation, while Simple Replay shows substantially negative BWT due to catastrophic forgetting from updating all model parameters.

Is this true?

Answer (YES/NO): NO